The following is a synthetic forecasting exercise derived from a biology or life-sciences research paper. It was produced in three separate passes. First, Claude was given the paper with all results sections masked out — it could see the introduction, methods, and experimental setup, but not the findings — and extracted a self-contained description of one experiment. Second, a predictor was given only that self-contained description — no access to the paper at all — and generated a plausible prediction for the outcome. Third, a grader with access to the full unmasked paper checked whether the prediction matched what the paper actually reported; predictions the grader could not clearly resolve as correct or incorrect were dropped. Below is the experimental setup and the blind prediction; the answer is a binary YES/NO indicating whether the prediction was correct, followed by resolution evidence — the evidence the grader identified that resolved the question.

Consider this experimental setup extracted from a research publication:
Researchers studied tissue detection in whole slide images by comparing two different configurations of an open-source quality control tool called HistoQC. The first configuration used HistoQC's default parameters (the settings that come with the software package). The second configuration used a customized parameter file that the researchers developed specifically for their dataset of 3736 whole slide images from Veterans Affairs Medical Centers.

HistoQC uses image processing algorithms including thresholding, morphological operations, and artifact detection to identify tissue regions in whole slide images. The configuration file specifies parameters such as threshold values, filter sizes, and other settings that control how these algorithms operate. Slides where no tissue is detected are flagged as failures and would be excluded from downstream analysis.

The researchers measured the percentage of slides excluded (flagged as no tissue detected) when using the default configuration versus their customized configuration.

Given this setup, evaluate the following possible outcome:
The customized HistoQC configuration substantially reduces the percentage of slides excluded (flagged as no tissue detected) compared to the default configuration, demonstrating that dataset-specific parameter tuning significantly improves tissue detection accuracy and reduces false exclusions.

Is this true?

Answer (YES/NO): YES